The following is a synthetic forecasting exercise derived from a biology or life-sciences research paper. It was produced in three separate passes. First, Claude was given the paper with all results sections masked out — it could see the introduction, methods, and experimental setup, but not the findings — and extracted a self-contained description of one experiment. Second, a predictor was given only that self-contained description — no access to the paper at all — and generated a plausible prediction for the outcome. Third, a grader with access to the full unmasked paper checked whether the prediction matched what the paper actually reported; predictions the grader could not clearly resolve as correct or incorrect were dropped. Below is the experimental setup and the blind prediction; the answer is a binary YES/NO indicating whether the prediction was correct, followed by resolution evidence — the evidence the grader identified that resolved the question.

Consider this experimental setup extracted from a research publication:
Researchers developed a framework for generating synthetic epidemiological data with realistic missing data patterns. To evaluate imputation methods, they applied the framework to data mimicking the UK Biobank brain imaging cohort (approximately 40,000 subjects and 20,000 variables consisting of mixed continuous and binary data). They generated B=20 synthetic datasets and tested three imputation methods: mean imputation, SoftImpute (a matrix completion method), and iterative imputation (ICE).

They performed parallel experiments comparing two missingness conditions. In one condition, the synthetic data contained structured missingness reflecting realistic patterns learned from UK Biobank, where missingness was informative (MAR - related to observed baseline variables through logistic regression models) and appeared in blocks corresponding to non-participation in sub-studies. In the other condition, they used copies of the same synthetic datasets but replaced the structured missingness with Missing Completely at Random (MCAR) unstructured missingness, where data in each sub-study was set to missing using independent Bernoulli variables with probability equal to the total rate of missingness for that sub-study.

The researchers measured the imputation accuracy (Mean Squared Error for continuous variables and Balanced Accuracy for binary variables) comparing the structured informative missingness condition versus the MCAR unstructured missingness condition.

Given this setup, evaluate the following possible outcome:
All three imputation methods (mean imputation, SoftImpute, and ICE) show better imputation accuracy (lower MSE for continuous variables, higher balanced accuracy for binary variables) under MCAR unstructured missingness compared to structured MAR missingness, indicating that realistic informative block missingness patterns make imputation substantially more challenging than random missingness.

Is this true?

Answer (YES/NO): YES